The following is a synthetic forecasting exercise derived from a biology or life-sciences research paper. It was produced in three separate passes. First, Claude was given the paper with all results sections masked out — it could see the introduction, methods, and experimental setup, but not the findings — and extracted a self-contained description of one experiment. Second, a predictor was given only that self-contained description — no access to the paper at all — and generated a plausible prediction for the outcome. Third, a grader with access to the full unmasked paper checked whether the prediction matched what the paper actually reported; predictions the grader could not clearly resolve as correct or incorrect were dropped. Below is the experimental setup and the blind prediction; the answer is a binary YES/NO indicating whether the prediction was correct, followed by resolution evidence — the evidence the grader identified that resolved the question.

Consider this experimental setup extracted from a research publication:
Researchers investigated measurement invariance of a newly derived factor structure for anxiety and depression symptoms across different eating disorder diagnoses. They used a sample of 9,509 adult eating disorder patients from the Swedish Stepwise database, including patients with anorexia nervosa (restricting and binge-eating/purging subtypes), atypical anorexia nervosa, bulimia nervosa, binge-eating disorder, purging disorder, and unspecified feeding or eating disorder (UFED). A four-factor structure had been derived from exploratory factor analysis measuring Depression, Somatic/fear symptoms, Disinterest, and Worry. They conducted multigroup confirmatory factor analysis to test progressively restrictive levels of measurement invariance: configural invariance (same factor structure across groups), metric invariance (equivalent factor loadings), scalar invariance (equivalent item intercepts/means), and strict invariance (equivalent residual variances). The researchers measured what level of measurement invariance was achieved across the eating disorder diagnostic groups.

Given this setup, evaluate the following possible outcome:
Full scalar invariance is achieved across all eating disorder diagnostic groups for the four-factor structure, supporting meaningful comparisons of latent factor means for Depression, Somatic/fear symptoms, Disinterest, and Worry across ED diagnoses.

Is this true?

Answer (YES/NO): NO